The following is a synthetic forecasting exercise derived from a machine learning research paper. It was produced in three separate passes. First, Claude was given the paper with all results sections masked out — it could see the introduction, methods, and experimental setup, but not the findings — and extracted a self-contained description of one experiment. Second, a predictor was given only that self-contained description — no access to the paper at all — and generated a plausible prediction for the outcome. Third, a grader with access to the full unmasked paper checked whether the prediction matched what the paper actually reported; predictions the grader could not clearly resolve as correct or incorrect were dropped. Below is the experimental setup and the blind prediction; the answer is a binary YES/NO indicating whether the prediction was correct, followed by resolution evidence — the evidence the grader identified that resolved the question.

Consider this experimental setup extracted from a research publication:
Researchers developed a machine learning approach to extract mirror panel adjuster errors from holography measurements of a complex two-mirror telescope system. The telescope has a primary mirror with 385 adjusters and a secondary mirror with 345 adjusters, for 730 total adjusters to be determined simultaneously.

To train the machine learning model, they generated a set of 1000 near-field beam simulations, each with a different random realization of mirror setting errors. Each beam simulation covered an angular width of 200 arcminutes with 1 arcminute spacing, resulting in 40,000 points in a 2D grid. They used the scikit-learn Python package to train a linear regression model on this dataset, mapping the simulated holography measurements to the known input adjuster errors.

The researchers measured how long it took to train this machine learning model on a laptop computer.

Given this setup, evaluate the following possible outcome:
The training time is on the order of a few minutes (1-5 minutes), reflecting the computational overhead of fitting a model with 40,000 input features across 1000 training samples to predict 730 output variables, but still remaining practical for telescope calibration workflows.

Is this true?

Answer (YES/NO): YES